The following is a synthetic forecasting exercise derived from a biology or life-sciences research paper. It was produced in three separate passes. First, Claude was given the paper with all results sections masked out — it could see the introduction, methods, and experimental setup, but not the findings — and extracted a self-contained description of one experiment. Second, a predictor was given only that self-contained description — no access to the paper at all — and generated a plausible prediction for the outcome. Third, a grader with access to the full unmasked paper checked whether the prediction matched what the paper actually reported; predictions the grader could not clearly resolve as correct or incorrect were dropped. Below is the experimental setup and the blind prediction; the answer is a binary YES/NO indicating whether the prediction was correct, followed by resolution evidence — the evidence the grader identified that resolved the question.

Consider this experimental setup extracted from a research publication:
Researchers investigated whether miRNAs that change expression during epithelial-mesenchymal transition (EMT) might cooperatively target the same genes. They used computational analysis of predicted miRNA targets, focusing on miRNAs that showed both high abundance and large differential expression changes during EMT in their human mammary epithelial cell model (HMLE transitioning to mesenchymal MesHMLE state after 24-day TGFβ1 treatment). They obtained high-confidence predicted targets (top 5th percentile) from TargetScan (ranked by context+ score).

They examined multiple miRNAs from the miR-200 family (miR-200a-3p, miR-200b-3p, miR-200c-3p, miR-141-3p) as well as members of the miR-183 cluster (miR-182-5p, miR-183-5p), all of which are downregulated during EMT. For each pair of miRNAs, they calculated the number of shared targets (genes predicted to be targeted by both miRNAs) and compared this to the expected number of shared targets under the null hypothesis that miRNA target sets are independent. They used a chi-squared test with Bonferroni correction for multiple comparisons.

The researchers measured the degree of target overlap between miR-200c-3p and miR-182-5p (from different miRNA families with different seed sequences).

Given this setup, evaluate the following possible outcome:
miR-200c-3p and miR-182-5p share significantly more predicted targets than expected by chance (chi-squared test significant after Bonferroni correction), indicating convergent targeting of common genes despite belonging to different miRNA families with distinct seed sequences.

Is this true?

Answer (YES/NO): YES